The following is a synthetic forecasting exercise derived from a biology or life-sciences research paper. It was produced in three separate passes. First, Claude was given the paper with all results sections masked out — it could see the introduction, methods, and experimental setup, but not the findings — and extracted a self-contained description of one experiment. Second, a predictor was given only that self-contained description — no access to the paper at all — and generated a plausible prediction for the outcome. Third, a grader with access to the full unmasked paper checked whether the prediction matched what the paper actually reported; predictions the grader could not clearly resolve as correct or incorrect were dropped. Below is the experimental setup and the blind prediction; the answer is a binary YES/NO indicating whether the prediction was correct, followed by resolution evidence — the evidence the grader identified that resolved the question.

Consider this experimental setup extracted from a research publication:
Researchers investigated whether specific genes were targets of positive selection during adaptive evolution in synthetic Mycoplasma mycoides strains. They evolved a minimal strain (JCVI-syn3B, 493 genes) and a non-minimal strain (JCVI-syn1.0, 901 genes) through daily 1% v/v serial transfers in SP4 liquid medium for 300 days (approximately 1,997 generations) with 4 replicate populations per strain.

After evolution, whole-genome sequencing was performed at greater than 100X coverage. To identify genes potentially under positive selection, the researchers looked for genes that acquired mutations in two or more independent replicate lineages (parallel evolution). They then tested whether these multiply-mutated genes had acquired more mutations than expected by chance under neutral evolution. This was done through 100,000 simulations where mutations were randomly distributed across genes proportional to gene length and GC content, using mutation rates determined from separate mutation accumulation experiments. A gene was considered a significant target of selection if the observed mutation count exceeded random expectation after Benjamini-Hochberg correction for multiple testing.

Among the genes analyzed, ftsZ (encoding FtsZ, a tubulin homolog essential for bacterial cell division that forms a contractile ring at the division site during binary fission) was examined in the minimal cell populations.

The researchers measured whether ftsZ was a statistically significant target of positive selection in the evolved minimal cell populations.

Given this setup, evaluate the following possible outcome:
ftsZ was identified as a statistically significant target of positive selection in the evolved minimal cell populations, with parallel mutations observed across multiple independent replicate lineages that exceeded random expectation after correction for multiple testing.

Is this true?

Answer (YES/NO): YES